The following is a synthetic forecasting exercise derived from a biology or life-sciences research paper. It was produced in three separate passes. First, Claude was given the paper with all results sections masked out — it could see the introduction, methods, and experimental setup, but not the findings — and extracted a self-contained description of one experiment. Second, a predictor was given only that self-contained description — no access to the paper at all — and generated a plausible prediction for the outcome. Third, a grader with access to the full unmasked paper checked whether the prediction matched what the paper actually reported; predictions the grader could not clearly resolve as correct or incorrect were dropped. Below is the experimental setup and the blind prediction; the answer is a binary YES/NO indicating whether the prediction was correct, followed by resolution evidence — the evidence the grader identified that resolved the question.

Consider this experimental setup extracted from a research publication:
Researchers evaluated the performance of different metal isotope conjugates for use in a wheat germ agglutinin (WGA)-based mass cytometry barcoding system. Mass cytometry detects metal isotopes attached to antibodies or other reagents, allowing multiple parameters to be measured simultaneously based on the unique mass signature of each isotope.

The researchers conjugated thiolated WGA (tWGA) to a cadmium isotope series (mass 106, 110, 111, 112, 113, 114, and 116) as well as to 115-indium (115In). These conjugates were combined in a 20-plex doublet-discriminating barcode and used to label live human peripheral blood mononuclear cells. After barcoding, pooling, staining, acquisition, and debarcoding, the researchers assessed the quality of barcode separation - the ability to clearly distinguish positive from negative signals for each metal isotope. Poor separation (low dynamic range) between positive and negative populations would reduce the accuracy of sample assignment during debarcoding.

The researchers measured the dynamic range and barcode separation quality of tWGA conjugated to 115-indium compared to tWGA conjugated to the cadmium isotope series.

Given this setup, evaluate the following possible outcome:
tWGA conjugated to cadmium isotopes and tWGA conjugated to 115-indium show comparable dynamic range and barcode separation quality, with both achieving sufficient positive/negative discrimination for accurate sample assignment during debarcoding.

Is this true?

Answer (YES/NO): NO